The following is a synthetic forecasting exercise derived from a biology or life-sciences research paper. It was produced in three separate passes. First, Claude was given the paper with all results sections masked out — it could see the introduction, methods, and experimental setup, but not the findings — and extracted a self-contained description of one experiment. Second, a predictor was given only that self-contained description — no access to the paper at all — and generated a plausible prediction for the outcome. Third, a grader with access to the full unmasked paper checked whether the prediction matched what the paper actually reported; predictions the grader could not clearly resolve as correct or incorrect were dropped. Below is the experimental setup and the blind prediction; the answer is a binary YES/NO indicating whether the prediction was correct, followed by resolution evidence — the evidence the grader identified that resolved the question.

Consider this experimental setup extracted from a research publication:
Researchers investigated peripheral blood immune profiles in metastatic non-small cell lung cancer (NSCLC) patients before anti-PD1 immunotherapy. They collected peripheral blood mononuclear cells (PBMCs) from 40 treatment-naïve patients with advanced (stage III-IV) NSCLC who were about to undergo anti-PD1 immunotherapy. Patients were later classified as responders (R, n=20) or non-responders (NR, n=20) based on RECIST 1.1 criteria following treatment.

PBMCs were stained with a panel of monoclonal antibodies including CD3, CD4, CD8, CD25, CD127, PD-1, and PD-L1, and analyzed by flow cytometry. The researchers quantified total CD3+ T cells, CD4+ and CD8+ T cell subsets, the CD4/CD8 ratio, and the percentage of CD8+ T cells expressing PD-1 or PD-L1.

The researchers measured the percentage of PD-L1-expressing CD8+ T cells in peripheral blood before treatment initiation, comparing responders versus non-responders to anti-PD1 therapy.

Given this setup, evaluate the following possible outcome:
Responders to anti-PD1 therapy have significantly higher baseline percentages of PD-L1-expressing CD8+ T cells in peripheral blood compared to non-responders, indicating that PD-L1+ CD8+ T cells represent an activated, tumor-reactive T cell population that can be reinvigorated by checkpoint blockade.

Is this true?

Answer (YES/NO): NO